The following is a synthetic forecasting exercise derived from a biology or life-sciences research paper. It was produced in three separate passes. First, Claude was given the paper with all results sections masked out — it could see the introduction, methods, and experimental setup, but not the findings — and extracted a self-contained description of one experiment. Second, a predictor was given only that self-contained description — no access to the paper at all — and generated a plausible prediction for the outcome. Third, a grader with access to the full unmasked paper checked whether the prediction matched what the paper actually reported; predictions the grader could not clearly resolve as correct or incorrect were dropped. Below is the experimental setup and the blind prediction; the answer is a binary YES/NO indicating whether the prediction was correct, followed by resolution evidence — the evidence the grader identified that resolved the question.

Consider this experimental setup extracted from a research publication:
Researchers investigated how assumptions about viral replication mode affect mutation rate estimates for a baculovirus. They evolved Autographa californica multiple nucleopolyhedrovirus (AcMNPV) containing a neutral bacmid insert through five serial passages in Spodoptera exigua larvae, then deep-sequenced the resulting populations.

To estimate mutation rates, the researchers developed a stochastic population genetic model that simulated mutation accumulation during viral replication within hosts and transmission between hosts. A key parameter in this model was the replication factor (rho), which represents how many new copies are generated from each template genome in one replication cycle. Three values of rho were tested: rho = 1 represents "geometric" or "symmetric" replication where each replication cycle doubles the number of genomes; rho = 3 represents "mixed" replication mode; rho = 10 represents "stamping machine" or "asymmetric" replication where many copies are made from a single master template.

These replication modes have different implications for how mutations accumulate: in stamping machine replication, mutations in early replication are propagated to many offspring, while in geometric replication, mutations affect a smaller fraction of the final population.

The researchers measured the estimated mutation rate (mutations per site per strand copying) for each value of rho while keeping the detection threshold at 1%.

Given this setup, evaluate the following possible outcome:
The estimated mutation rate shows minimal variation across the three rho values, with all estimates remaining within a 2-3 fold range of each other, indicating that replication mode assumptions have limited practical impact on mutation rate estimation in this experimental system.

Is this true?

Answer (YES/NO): YES